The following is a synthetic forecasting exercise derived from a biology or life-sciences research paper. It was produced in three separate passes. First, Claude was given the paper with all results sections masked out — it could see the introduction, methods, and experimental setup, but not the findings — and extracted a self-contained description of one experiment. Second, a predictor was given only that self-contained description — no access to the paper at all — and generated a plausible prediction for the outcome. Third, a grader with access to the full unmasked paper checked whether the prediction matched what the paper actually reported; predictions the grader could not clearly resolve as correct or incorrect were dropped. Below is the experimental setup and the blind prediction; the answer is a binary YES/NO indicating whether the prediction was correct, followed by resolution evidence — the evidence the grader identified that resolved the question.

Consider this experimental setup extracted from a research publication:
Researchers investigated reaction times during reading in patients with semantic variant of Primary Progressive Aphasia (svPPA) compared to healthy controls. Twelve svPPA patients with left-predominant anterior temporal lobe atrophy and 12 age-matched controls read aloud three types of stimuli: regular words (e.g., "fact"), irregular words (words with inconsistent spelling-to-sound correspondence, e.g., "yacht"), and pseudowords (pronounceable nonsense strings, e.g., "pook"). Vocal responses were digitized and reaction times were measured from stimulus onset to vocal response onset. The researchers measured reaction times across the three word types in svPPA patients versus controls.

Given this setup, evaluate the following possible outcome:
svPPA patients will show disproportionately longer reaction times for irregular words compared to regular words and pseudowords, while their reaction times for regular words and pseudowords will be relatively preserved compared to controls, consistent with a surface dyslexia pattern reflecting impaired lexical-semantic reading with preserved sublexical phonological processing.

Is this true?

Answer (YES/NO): NO